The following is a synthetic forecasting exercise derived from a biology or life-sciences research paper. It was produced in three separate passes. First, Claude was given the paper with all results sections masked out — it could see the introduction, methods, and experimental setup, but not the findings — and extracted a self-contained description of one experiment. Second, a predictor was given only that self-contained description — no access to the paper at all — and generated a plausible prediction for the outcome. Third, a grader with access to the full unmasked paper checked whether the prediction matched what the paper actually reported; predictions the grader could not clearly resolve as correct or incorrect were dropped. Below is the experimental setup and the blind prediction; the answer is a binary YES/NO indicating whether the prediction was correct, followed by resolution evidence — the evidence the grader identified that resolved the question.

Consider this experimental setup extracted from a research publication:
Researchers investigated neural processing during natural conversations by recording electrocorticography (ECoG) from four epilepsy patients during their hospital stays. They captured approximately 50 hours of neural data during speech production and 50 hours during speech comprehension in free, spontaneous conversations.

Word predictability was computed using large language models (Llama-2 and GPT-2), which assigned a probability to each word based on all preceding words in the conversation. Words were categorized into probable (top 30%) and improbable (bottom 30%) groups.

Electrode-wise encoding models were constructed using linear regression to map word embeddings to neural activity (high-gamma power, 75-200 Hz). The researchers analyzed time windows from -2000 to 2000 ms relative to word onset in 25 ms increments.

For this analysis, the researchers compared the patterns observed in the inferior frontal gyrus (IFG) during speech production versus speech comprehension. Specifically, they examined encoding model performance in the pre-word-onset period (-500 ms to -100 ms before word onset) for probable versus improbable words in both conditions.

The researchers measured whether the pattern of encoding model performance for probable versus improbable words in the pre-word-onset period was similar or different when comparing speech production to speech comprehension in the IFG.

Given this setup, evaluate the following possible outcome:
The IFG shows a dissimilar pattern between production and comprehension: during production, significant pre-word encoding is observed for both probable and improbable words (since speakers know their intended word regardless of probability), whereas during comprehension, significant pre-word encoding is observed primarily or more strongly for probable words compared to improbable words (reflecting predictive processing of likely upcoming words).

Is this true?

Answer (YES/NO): NO